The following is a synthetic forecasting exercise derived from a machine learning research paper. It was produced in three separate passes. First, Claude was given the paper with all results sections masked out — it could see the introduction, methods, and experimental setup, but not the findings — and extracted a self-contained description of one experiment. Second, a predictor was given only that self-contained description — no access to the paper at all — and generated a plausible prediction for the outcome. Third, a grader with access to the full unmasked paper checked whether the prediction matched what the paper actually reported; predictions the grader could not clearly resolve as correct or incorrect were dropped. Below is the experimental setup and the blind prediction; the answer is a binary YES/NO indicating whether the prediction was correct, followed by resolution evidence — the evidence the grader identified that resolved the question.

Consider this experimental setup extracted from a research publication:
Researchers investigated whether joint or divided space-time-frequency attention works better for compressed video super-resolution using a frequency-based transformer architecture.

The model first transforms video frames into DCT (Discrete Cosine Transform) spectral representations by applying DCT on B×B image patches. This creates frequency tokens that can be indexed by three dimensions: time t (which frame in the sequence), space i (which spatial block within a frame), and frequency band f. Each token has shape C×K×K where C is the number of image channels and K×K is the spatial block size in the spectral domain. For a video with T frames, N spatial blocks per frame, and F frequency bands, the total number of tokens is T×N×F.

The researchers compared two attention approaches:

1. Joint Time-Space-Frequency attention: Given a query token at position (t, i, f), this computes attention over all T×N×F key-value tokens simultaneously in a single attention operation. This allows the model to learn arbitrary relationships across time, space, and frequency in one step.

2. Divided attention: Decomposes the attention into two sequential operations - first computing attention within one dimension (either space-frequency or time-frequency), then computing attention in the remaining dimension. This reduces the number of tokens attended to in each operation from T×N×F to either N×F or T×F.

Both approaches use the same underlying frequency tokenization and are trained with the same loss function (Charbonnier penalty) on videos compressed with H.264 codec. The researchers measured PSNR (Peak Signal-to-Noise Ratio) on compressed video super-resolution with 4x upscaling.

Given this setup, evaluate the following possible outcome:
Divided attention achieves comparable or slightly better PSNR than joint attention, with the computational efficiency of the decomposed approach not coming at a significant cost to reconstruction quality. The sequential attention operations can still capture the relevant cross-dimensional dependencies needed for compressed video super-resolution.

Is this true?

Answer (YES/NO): YES